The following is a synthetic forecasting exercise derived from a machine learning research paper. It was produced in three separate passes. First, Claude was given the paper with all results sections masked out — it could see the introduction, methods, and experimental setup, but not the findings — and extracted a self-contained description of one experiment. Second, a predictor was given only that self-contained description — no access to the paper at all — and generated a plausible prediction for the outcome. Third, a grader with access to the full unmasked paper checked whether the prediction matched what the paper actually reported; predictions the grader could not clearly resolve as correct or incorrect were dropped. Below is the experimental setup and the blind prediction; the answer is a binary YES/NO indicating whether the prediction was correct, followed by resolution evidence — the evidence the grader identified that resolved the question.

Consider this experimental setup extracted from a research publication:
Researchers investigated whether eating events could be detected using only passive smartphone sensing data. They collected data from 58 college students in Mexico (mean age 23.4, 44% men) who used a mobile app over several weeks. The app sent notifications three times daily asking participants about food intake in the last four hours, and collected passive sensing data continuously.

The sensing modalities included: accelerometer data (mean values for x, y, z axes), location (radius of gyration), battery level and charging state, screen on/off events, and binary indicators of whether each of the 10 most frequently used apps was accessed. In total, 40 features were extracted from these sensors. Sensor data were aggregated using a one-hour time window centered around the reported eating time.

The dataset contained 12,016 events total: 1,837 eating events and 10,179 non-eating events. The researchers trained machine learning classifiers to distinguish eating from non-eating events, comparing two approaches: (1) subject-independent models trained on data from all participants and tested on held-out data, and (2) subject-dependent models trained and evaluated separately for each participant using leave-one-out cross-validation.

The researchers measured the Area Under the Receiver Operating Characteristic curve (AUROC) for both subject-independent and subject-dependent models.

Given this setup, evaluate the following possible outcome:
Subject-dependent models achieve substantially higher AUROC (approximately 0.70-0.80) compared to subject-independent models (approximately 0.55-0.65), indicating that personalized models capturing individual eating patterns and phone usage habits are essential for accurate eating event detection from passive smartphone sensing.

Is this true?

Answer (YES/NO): NO